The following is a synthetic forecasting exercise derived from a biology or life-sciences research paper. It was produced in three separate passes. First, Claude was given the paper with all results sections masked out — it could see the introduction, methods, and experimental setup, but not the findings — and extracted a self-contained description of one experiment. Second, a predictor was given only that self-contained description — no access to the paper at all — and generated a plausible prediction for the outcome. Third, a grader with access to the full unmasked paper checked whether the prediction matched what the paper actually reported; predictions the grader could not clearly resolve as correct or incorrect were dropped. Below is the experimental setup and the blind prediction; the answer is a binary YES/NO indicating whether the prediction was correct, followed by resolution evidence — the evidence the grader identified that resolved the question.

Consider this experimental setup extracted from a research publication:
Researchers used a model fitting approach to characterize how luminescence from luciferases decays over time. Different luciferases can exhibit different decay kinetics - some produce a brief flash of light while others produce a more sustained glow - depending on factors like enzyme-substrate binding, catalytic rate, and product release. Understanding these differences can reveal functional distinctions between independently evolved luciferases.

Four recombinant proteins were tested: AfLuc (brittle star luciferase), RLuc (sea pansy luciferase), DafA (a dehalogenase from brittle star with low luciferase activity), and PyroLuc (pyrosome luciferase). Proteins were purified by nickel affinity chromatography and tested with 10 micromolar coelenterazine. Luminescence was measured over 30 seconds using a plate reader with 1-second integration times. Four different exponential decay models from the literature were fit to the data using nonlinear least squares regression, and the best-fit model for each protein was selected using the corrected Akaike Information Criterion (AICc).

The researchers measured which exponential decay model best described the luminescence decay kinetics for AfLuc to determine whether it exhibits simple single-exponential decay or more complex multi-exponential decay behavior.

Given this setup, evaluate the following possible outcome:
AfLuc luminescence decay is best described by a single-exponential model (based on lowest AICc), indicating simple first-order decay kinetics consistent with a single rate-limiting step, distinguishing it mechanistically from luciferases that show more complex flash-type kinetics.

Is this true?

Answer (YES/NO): YES